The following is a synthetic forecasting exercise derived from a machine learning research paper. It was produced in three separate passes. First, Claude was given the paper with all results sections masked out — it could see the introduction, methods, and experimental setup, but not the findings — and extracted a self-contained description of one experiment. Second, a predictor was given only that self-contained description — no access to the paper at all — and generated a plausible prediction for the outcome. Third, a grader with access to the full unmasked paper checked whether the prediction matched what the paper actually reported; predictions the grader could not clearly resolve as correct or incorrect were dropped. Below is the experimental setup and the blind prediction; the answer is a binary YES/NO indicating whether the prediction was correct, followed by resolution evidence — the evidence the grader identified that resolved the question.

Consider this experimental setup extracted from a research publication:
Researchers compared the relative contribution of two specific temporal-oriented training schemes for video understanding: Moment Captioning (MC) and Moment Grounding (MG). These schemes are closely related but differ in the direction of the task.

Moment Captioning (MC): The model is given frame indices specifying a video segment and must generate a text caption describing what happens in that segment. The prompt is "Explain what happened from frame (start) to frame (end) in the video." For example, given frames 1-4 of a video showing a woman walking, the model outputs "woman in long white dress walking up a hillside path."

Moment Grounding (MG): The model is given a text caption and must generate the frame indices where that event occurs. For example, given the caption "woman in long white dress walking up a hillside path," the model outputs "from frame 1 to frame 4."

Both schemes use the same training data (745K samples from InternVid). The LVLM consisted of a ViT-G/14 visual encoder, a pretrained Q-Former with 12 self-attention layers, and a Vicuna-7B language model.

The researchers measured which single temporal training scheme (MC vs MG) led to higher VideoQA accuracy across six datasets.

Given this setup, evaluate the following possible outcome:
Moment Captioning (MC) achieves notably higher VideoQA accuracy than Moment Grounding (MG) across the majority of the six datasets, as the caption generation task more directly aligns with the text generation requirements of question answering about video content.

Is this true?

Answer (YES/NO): NO